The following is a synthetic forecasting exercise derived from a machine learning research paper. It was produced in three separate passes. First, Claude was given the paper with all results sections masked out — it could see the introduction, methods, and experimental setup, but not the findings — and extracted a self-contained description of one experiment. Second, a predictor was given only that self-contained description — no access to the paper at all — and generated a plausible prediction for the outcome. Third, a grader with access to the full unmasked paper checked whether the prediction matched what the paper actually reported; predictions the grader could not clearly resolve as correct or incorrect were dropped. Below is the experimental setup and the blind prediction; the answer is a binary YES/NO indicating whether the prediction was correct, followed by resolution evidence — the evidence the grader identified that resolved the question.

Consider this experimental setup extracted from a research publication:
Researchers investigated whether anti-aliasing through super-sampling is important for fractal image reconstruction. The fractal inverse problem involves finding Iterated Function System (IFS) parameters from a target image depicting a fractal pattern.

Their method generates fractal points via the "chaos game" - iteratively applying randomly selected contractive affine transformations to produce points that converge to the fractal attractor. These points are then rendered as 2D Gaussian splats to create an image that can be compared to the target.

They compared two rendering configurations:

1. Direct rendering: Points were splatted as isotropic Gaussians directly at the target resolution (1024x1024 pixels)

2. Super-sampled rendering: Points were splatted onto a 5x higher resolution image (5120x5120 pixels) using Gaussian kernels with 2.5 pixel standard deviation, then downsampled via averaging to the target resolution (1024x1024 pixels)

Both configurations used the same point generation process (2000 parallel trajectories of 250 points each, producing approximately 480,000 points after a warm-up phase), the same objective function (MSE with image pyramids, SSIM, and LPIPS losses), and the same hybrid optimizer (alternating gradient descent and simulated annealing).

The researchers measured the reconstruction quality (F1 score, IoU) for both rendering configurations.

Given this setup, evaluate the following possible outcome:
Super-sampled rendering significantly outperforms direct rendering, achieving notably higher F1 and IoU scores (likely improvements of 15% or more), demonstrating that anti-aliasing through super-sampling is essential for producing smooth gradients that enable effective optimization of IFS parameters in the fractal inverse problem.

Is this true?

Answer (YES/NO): NO